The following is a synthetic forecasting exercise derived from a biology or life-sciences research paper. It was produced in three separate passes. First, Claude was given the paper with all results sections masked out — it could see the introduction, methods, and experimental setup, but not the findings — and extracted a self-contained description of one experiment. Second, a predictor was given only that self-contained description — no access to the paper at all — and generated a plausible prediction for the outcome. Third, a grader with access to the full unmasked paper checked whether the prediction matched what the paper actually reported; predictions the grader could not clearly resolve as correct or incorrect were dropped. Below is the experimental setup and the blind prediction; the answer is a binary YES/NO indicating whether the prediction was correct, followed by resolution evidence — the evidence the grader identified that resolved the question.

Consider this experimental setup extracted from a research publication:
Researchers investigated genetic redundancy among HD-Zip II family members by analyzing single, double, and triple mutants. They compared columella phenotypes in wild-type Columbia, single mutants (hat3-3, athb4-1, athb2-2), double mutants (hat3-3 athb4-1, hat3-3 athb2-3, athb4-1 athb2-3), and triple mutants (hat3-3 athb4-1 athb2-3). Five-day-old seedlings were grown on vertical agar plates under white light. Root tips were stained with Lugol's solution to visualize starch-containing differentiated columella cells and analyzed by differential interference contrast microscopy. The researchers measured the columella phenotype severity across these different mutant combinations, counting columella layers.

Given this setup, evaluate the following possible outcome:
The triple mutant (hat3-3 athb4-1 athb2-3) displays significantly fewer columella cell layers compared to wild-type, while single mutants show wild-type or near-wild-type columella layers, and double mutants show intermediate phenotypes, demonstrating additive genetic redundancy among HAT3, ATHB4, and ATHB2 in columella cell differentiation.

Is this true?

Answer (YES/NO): NO